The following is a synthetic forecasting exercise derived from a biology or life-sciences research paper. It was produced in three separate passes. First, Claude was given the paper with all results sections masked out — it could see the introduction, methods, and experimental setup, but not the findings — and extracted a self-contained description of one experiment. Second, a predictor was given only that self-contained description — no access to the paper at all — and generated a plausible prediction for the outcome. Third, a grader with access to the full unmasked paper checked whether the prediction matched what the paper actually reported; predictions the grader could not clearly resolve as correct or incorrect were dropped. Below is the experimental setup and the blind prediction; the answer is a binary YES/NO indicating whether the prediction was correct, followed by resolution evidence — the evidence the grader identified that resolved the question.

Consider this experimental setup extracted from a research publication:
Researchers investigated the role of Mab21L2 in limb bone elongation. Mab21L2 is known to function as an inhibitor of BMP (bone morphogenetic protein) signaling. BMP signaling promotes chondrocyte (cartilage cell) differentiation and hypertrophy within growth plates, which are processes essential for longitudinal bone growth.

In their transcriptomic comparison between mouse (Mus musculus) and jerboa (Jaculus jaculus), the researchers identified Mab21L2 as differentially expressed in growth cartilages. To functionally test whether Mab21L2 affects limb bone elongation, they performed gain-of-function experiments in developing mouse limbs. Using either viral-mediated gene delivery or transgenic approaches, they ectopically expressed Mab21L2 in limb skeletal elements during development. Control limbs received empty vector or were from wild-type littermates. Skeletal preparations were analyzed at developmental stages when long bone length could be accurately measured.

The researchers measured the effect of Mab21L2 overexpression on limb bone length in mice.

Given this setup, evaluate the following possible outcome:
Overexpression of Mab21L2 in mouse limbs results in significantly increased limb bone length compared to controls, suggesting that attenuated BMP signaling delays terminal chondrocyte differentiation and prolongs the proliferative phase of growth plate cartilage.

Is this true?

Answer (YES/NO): NO